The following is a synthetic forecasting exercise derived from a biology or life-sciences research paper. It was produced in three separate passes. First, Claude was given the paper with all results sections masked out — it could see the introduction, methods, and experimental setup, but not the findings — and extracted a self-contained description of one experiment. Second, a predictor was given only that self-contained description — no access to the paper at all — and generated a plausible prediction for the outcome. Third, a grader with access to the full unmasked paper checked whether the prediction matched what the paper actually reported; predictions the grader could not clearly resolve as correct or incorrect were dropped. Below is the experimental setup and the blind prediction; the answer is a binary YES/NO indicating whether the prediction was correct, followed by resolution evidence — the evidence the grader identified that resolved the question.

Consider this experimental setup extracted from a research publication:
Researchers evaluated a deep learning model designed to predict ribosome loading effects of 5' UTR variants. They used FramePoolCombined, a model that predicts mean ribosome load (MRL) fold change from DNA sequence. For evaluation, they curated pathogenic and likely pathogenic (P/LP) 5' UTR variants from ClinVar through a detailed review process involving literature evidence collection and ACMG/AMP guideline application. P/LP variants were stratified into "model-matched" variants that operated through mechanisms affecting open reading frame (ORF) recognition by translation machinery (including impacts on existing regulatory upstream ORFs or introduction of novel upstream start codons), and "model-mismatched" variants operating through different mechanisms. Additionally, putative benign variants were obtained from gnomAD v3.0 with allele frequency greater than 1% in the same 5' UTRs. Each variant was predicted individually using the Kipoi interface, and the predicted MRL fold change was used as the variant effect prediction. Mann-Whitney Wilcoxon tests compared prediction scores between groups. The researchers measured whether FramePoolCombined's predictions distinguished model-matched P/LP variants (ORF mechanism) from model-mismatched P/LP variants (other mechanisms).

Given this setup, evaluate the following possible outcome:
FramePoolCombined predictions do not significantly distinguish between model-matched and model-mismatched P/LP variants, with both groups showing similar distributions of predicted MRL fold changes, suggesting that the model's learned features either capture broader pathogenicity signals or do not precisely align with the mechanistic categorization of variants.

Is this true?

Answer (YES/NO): NO